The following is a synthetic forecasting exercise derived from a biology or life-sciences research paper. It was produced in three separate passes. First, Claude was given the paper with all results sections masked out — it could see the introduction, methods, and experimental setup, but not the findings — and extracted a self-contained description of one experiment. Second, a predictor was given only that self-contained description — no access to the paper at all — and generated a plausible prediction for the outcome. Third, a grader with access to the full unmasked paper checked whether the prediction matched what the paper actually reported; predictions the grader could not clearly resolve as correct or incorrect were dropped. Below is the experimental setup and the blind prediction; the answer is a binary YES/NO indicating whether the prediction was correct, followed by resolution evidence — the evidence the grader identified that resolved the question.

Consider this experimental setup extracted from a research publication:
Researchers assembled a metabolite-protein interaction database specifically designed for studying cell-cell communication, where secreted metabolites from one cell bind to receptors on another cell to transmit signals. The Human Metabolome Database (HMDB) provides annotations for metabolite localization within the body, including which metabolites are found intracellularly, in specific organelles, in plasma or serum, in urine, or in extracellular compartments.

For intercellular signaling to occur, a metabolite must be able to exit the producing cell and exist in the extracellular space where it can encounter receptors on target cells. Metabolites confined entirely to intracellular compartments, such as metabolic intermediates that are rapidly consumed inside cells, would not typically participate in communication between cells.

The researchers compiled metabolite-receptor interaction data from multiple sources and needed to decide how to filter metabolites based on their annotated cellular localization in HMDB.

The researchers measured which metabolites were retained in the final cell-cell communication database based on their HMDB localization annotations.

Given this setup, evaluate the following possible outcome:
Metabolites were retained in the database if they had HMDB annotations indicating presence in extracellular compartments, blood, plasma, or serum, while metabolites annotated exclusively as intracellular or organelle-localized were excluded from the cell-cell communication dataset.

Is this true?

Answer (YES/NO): NO